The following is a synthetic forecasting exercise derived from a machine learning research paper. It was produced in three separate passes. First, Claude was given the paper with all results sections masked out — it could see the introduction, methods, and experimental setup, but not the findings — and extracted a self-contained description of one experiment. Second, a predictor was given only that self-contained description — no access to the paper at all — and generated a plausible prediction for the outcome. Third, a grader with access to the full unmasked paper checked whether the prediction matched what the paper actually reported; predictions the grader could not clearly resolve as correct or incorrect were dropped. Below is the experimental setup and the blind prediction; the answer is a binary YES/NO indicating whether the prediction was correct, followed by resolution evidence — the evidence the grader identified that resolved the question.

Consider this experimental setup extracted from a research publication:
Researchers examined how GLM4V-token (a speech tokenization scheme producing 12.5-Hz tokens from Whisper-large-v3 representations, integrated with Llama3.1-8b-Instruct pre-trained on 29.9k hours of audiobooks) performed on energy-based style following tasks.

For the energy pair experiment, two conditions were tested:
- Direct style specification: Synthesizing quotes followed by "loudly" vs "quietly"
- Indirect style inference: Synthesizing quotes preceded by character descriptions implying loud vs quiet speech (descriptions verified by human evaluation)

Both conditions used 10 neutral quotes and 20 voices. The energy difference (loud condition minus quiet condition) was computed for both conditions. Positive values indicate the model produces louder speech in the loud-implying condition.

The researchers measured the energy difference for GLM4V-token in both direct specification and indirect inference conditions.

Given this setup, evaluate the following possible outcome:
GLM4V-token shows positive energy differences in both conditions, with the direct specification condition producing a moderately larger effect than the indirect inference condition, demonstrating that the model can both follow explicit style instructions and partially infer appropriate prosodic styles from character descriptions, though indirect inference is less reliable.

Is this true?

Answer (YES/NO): NO